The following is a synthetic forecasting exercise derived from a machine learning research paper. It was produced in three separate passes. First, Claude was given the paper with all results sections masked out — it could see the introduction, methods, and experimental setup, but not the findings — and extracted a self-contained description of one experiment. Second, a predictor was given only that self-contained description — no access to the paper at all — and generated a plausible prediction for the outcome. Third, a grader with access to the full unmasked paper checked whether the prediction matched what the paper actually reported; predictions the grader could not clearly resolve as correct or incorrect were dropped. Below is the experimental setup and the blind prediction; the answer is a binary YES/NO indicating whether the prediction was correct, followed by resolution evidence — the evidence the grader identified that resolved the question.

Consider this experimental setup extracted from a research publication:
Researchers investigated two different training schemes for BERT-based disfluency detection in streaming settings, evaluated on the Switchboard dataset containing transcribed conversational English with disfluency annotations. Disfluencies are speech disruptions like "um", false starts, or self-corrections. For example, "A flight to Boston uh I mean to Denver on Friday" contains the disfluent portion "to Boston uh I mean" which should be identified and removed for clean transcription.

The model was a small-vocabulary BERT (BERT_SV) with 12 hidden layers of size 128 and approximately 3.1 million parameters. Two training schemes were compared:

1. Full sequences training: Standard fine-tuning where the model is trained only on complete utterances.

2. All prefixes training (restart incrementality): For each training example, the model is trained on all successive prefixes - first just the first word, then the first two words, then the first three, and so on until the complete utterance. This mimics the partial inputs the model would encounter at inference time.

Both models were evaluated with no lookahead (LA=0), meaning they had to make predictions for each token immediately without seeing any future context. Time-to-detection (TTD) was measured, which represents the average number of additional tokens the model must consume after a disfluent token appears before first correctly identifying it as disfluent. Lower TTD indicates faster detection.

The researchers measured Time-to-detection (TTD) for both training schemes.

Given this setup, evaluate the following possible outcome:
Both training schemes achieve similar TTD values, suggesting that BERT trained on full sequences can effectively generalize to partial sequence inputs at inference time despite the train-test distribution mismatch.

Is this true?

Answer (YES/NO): YES